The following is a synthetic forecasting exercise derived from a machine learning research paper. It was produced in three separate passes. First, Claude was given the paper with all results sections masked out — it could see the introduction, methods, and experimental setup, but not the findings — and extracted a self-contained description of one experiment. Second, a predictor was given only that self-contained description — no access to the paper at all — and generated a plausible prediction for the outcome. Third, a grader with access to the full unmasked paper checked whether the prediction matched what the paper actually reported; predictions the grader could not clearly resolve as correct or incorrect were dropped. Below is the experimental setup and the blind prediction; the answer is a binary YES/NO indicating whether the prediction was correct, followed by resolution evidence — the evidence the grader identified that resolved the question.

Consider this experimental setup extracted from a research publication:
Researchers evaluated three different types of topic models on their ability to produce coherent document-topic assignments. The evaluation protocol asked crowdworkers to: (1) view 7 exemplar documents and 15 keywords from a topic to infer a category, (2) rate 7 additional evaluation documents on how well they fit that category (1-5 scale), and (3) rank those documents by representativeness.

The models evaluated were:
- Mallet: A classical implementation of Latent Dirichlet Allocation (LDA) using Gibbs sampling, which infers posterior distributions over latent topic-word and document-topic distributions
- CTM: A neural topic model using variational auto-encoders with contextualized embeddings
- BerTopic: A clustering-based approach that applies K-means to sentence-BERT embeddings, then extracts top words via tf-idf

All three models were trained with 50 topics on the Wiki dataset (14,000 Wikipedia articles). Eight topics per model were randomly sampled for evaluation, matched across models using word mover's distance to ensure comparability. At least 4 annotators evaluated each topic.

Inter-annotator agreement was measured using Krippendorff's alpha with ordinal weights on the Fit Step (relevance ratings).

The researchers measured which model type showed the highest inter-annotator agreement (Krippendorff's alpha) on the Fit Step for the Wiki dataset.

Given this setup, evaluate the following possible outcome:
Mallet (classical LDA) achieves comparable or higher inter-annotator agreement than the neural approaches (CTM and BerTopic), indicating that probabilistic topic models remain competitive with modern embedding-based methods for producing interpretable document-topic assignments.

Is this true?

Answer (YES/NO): YES